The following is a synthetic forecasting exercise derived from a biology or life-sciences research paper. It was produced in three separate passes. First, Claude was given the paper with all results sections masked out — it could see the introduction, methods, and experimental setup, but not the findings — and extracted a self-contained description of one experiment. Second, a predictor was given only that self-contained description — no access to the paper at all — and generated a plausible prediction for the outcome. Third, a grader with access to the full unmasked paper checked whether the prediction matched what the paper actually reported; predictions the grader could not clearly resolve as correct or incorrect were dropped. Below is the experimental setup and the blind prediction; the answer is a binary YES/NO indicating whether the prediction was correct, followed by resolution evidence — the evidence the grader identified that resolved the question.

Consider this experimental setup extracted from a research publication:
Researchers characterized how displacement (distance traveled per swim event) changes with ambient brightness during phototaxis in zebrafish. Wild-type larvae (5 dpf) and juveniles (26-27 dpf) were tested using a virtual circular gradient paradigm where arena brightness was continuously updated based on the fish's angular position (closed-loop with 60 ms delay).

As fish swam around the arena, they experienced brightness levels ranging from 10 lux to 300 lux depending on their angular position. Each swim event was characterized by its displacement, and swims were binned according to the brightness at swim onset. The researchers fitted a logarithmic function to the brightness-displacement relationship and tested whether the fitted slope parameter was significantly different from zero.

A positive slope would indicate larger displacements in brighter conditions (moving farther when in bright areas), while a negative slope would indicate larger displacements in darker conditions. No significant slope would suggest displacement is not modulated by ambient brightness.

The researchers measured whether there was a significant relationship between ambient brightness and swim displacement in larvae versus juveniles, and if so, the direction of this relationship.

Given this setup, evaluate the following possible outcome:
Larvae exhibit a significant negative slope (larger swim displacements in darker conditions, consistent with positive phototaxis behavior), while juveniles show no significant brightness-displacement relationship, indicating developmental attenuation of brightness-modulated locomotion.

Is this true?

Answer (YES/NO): NO